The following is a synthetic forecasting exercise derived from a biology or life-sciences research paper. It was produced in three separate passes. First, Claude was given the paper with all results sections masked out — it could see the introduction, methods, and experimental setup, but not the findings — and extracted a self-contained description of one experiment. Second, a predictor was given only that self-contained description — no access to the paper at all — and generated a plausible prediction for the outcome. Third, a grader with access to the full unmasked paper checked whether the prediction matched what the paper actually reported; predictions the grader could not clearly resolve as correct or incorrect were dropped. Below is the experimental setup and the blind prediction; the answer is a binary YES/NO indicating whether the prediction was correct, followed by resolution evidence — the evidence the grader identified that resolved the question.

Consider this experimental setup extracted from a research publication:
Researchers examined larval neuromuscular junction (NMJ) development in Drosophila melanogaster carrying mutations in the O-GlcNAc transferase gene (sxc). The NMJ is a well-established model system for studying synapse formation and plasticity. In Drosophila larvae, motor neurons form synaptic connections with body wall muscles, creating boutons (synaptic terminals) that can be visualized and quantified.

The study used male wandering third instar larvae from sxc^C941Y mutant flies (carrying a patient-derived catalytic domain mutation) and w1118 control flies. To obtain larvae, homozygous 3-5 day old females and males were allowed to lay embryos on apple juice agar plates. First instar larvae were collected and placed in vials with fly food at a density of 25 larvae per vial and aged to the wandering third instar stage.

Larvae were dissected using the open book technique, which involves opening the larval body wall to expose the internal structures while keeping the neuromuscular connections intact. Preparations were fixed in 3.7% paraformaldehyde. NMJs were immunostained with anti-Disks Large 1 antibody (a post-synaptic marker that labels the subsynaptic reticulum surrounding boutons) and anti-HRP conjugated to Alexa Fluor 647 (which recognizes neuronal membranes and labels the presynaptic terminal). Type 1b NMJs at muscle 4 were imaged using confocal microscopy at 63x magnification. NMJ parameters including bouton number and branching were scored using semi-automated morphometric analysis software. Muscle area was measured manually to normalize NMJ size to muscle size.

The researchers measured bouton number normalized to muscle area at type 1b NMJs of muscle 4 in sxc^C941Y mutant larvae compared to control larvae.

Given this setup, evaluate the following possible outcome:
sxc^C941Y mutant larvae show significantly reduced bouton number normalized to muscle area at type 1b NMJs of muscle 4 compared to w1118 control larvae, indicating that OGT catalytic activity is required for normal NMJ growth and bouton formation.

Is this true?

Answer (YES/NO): YES